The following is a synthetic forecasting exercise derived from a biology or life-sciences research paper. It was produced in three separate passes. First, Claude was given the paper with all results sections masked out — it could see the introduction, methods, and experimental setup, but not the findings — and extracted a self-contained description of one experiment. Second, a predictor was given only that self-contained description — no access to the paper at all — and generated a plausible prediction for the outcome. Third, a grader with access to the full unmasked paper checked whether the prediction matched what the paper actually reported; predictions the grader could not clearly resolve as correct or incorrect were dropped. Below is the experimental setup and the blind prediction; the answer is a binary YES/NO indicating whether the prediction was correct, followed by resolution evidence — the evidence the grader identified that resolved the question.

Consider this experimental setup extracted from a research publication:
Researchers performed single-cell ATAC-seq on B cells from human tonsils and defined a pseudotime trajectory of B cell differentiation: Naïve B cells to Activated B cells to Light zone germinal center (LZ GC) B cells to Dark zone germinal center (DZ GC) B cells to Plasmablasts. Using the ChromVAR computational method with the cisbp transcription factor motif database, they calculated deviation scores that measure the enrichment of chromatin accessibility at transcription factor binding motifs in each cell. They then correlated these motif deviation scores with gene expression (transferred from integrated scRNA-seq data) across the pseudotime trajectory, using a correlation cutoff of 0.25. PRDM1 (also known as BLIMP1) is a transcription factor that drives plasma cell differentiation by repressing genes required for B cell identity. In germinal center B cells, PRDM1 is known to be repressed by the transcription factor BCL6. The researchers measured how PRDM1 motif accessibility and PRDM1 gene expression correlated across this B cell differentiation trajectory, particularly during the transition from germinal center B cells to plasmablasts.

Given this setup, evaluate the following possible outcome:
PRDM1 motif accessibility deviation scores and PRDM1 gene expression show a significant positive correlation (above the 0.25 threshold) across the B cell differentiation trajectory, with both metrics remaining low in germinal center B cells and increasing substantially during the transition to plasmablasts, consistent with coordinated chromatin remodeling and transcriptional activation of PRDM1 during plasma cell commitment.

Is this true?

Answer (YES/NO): NO